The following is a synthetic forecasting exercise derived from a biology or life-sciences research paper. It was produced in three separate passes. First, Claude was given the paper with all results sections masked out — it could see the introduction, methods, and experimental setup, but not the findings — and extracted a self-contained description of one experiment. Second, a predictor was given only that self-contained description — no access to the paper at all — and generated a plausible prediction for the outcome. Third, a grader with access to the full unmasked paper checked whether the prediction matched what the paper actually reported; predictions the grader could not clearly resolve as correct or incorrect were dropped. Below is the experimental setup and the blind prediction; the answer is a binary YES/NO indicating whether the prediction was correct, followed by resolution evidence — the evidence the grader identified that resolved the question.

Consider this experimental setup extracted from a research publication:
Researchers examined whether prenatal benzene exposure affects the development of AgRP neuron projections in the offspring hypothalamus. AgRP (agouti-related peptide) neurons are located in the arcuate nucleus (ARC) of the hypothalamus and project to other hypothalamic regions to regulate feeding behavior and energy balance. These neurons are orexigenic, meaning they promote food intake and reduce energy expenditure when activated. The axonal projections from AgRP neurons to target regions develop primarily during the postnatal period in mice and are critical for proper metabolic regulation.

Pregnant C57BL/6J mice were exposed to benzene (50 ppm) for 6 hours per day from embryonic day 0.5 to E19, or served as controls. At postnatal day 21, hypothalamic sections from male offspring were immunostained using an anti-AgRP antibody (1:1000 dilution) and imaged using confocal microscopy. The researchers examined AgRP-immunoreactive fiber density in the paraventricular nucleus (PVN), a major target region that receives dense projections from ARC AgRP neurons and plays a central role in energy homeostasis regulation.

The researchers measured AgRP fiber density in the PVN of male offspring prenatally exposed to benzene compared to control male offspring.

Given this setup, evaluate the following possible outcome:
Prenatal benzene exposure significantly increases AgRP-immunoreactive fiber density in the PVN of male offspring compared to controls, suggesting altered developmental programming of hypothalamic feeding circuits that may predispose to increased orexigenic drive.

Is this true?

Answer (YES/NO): NO